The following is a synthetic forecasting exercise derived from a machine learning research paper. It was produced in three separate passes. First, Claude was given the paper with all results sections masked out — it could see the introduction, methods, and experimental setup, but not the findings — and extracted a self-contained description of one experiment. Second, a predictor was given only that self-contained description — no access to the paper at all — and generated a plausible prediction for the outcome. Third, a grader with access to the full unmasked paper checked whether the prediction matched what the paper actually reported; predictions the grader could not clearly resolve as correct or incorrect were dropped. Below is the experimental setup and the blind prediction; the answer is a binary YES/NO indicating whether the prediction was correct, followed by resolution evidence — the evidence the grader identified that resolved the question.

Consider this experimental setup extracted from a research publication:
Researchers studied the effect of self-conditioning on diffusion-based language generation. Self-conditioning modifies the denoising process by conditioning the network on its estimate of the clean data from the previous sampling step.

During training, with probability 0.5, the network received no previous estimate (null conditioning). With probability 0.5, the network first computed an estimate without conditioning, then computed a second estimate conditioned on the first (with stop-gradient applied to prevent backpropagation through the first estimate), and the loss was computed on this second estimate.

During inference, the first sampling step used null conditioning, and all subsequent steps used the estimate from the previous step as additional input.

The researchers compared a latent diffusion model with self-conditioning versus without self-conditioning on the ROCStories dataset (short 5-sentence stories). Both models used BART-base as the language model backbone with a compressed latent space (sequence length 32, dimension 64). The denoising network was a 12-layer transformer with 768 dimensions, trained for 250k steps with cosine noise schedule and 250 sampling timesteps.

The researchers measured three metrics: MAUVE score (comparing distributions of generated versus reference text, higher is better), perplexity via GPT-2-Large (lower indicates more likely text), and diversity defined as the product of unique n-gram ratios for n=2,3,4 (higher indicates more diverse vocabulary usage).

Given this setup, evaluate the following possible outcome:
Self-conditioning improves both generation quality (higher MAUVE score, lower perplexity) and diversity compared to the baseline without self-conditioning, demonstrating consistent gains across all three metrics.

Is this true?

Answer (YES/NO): NO